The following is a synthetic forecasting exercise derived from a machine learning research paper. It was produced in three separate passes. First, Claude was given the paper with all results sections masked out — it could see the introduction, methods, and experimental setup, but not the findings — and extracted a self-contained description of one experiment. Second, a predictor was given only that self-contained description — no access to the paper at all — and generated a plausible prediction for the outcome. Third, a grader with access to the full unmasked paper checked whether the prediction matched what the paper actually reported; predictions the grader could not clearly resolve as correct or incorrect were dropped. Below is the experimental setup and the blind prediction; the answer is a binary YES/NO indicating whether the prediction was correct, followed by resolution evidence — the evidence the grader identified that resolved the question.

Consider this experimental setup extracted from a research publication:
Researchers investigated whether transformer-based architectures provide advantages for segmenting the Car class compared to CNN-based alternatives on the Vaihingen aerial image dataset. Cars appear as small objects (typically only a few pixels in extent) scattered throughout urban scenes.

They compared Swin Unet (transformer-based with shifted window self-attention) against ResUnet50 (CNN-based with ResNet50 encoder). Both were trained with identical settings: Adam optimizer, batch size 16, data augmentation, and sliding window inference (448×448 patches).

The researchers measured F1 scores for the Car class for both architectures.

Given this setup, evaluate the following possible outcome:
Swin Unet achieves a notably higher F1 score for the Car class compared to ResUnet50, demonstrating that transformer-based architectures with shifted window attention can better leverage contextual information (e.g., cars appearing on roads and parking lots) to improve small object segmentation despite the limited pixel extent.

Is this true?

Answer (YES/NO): YES